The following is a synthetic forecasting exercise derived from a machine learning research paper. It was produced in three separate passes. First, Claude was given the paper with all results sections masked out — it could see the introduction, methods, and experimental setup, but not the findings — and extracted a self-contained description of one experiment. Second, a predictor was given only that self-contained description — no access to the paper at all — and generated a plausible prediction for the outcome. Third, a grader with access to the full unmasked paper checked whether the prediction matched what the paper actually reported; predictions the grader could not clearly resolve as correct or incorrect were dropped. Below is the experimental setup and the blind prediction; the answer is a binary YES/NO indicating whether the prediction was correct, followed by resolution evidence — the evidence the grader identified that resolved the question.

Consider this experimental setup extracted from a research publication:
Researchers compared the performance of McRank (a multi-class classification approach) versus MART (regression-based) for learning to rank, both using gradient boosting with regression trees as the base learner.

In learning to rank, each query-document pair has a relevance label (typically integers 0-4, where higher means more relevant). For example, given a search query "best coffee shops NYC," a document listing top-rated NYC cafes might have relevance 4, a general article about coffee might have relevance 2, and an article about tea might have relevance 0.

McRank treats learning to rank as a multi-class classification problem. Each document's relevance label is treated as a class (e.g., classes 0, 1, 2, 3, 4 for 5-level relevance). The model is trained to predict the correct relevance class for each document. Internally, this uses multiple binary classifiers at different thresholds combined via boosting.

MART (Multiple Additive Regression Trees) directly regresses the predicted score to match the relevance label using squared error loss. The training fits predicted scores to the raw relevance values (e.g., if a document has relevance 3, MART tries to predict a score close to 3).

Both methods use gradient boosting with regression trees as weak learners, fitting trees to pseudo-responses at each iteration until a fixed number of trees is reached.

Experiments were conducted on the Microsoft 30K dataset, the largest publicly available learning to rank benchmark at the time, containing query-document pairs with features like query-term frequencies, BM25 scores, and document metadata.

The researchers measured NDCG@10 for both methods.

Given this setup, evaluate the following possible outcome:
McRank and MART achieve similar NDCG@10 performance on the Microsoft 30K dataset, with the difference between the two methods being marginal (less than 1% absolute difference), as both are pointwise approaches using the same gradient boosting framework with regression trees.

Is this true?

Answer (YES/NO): YES